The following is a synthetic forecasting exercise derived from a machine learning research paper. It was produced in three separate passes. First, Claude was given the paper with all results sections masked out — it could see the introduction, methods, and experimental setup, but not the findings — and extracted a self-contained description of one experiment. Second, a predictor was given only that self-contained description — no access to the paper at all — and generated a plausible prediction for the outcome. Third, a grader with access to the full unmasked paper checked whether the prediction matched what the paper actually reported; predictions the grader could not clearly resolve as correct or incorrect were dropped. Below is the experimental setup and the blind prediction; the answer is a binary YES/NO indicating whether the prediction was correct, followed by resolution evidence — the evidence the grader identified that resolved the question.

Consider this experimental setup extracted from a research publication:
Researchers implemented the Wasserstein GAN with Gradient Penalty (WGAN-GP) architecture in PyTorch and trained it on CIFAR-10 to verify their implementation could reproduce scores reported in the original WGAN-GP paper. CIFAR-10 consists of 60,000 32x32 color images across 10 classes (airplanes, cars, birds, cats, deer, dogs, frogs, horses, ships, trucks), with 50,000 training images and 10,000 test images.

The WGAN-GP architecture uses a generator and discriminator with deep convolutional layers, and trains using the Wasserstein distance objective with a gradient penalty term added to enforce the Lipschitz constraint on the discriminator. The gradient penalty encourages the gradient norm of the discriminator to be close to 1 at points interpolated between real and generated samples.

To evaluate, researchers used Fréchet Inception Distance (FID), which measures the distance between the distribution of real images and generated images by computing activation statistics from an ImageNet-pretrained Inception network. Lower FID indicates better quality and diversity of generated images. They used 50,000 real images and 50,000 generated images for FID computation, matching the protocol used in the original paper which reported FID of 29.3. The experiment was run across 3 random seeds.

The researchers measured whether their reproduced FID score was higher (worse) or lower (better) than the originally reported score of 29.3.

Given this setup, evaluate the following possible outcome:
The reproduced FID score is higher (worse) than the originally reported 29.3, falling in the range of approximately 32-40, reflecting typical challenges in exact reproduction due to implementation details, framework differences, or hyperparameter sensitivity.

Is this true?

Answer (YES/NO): NO